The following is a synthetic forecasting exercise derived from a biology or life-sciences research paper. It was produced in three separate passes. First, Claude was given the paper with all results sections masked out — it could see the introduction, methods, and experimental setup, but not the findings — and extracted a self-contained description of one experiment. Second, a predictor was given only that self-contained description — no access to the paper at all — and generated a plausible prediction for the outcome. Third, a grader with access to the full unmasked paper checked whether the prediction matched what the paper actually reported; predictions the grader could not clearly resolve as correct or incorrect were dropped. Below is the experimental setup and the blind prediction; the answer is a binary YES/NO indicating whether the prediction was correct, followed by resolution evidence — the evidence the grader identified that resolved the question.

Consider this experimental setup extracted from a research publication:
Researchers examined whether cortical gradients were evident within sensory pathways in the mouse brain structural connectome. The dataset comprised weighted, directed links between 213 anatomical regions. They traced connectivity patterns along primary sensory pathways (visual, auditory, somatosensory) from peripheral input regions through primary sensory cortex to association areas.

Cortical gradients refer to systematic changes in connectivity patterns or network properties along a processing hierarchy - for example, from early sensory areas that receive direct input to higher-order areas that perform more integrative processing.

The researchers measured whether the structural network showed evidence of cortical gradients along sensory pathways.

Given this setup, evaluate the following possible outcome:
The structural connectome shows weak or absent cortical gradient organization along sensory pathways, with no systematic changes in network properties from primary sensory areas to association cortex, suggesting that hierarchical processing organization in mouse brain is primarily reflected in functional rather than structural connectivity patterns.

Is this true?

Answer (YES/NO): NO